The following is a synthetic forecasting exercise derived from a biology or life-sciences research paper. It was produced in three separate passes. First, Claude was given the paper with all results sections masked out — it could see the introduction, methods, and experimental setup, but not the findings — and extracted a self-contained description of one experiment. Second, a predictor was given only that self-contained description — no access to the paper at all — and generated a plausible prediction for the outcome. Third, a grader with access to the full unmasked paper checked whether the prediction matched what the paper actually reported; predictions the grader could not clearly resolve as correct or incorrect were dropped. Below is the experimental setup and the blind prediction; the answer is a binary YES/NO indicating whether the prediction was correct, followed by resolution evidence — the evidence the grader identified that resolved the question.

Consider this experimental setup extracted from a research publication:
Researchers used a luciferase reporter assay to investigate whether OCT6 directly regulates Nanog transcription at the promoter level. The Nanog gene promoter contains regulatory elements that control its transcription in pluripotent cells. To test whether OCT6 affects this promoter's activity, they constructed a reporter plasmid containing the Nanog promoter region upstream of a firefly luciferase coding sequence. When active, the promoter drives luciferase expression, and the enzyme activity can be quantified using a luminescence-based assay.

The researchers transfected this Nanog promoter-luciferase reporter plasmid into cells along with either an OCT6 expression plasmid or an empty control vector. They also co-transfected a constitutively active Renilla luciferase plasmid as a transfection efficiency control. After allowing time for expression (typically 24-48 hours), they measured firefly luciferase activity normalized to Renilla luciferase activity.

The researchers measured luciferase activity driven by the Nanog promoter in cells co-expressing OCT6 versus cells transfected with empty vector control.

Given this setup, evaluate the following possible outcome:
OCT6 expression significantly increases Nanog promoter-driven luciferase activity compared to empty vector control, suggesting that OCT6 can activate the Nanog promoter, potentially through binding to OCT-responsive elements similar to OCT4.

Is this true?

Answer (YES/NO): NO